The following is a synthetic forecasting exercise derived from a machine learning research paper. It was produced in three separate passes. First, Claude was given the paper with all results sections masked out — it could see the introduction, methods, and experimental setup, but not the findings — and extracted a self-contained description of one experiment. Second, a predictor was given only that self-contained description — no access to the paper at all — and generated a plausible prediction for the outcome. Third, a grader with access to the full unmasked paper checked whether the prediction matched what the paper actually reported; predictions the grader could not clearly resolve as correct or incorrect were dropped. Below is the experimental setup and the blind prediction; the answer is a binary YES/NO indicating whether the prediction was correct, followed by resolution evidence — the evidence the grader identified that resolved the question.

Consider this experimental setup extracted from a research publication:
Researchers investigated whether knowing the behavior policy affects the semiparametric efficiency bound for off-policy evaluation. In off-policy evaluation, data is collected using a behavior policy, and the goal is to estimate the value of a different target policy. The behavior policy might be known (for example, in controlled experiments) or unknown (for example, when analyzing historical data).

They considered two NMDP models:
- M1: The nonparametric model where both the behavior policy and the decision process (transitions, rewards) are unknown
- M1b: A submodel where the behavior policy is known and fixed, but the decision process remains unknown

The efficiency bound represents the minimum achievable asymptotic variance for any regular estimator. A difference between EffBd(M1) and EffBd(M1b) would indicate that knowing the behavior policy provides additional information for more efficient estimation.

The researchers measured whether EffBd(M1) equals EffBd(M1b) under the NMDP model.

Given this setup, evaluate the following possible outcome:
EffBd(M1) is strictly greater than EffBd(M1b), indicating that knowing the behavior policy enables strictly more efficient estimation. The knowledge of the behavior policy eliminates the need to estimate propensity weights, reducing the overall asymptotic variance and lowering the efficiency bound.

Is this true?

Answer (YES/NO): NO